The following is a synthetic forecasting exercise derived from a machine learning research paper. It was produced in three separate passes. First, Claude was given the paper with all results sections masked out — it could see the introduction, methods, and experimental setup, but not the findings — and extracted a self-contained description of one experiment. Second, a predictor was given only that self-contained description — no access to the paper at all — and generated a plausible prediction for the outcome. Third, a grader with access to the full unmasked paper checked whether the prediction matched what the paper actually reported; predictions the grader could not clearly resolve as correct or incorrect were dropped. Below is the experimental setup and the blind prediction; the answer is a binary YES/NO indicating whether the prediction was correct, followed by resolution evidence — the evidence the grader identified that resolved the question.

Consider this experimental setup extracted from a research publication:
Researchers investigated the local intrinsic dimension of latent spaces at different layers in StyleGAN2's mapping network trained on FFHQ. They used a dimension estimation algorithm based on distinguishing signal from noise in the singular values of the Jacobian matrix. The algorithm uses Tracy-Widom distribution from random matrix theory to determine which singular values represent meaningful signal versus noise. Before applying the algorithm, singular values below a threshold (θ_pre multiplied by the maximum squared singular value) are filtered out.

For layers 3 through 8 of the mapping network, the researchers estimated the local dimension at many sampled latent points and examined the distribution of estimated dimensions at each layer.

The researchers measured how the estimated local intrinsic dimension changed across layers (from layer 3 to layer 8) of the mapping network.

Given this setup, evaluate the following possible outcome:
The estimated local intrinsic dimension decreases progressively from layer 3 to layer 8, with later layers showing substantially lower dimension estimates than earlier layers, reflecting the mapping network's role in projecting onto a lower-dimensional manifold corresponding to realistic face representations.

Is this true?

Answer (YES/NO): YES